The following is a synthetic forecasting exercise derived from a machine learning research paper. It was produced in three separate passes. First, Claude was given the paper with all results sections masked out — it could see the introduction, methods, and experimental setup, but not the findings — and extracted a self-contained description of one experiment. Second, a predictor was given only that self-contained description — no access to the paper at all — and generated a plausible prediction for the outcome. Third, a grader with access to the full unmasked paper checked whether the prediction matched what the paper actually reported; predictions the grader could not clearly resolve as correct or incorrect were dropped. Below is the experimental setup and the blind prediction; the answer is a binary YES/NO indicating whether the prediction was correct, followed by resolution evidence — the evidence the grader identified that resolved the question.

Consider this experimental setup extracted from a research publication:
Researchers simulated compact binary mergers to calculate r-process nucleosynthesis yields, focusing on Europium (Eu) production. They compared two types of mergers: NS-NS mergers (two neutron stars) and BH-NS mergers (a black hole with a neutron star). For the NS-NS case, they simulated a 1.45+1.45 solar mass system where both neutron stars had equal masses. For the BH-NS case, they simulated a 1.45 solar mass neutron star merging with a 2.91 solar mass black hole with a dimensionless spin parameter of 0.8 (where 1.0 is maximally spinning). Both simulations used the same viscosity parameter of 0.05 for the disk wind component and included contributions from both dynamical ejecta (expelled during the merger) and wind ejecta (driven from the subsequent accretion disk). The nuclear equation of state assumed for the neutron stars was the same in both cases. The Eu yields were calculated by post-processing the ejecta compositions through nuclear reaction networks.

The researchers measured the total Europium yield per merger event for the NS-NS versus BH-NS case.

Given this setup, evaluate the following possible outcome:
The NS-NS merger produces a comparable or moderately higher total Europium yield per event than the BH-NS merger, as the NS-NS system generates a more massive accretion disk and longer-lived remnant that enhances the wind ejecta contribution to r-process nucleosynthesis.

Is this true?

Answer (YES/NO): NO